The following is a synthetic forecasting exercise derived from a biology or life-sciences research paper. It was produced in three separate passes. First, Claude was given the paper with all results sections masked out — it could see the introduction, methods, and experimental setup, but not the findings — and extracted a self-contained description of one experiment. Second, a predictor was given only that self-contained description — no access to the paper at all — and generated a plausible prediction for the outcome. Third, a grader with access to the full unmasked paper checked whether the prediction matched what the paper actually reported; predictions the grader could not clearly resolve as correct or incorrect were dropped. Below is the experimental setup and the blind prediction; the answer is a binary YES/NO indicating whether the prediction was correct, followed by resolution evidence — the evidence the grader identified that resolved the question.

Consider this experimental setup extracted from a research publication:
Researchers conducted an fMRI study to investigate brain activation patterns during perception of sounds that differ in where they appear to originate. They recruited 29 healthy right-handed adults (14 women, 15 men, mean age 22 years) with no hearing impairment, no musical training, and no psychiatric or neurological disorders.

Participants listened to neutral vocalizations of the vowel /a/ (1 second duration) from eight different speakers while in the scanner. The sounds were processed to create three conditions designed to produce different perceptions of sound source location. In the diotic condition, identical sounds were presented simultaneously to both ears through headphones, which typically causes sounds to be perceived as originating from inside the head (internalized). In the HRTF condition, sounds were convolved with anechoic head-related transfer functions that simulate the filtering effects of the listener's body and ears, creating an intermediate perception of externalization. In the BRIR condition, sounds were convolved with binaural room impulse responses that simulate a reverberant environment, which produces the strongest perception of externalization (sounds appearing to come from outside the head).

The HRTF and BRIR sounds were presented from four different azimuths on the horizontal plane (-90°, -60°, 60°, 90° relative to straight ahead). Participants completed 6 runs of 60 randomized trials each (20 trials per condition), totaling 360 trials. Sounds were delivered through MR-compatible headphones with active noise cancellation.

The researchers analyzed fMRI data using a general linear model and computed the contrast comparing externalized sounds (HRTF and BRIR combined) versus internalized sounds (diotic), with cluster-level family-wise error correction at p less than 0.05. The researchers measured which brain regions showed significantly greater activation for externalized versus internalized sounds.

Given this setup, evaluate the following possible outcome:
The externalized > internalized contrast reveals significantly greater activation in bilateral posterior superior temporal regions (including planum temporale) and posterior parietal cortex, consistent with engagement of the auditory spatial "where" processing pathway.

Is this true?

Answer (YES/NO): NO